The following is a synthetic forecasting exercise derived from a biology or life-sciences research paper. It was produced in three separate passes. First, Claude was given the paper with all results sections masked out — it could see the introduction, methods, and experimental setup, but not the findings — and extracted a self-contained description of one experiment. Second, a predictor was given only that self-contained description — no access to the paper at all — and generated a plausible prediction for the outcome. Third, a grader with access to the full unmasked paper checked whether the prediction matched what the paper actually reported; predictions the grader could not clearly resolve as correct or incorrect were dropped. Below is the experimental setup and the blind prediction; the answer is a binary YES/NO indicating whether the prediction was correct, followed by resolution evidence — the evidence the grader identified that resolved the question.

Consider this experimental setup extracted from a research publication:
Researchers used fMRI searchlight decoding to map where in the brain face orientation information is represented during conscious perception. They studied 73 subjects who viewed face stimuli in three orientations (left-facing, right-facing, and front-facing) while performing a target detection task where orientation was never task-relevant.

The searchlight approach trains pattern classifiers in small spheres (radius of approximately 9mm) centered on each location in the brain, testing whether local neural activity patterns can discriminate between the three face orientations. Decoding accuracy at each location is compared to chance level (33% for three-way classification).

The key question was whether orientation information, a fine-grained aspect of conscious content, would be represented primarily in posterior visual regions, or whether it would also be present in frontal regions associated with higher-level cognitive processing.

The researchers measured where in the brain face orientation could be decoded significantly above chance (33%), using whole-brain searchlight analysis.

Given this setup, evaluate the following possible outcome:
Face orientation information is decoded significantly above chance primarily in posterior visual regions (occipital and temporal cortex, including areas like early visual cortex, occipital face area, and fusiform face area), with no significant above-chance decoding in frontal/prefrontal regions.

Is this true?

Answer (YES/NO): YES